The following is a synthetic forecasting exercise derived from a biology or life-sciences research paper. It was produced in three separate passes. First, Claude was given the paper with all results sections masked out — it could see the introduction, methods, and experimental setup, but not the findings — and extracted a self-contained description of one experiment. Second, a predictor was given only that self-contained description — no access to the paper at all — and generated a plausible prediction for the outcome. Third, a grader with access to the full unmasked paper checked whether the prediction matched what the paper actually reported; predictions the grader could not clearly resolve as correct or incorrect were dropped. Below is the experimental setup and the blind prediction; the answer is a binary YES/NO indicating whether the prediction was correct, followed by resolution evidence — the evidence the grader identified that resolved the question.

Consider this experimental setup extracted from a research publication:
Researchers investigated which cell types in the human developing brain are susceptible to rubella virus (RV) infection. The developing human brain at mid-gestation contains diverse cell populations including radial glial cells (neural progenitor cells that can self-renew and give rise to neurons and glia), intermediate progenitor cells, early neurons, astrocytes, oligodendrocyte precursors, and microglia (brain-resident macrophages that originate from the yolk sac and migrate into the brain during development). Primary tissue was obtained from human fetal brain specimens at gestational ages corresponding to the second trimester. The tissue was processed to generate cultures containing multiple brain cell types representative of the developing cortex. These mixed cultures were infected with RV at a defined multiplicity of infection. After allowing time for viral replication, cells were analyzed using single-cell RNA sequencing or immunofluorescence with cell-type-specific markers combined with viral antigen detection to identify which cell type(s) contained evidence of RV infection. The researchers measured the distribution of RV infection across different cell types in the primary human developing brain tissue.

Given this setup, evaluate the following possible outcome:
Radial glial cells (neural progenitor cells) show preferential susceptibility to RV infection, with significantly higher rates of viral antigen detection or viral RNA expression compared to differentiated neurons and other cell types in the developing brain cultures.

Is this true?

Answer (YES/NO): NO